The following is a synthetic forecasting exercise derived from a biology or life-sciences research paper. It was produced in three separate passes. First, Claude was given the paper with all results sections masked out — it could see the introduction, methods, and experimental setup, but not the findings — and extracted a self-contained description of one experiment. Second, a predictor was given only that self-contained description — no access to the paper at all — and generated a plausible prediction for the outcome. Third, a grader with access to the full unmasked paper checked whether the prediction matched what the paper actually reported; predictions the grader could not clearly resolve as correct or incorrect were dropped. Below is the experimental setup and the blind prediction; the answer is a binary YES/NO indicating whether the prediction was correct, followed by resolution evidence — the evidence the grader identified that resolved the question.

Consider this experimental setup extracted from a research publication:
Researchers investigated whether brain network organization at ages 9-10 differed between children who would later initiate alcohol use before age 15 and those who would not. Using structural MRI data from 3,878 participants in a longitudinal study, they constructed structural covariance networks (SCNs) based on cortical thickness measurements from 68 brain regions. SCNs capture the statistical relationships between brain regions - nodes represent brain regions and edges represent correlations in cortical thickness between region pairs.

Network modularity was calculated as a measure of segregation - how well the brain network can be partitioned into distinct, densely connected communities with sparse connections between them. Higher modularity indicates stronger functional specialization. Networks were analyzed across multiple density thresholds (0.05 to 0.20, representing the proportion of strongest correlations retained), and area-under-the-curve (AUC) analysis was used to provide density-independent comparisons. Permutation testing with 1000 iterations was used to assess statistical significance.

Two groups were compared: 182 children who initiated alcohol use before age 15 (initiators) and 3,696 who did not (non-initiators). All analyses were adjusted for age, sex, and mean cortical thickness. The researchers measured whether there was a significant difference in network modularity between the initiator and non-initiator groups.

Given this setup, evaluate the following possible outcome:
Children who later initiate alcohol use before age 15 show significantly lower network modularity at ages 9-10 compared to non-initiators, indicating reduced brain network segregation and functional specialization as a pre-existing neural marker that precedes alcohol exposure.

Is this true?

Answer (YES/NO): YES